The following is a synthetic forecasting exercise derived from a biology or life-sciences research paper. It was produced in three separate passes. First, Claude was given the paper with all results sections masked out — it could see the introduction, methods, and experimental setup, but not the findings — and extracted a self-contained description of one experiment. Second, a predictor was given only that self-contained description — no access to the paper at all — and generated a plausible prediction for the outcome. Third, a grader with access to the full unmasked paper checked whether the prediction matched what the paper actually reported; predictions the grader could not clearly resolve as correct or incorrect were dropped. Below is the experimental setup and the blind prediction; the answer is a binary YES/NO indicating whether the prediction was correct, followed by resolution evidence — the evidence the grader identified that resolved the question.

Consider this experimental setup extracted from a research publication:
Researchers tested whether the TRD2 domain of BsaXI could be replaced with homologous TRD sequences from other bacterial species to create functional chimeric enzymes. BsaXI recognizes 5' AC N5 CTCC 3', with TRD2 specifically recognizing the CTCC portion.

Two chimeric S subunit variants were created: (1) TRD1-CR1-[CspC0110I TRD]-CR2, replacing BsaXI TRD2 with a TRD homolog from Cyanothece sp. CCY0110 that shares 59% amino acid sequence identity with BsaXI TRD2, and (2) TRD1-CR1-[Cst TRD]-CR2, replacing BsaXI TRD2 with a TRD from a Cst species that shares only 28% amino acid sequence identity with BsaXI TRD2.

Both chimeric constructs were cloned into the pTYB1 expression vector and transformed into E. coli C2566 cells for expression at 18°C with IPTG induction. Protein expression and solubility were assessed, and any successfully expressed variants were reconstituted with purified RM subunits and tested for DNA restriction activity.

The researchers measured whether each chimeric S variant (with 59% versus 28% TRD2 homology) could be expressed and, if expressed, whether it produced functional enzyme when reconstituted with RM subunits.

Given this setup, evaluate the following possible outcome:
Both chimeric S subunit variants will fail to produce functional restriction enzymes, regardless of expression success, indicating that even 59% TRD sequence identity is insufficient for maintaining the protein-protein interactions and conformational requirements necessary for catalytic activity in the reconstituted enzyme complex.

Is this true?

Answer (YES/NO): NO